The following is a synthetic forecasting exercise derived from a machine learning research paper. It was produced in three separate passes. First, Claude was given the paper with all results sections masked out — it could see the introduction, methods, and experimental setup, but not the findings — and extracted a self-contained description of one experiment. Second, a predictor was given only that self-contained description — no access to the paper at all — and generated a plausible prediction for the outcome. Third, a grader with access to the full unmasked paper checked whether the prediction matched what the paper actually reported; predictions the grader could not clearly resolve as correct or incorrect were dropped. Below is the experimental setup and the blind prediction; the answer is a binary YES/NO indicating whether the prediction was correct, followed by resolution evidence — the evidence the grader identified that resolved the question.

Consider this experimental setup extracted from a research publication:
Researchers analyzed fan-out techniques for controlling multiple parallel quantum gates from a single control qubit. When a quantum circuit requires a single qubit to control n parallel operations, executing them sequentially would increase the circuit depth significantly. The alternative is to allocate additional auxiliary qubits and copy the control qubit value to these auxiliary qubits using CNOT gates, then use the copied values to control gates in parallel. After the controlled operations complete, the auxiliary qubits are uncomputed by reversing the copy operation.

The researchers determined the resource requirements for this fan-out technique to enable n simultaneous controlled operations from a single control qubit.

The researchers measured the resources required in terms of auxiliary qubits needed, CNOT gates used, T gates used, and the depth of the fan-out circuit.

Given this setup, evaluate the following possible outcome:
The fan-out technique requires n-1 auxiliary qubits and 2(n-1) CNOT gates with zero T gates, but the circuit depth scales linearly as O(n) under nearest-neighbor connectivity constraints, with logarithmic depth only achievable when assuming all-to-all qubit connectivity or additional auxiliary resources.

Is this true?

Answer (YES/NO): NO